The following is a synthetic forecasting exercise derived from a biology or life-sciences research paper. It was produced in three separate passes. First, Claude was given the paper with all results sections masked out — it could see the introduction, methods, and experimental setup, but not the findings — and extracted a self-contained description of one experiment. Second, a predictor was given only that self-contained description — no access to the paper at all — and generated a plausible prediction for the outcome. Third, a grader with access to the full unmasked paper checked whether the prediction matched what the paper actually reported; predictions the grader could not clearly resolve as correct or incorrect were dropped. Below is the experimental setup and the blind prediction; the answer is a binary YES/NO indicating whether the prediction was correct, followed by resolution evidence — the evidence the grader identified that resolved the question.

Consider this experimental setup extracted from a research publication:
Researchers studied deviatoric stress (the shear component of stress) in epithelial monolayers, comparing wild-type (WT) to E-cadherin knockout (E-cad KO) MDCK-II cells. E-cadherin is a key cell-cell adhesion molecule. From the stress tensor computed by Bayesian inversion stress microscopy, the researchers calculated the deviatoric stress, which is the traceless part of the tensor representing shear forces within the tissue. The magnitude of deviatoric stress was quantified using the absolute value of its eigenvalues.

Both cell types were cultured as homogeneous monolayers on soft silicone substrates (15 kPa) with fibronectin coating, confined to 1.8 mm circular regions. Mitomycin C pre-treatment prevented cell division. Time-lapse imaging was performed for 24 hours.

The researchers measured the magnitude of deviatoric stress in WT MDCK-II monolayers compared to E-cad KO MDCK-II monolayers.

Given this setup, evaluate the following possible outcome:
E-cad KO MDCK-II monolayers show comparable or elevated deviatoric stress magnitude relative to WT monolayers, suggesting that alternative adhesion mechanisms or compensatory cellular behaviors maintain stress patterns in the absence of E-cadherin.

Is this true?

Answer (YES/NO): YES